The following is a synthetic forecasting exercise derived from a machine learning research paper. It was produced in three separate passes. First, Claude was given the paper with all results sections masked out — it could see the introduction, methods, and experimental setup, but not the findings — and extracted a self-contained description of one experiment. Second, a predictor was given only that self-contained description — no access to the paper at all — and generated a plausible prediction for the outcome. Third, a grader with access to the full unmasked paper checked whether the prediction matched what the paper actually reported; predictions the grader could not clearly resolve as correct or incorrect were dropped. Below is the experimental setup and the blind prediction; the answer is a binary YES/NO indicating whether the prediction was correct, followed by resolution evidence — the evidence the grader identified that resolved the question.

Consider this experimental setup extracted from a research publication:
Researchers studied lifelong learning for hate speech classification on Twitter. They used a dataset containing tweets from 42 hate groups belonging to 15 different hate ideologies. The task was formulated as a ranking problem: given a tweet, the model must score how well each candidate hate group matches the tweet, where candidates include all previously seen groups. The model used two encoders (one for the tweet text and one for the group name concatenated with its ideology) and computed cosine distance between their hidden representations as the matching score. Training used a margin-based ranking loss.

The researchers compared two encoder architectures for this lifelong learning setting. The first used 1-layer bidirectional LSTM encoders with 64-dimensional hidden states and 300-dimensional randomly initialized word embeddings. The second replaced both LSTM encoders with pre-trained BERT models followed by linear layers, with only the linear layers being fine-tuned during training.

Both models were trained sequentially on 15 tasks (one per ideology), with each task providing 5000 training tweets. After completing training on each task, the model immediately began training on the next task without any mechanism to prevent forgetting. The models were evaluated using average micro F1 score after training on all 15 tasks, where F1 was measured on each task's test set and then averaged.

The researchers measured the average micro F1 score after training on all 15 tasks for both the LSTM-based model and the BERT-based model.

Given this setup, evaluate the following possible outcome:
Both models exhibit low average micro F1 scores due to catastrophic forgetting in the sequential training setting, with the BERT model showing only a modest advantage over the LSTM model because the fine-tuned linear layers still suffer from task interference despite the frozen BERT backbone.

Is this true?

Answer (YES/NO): NO